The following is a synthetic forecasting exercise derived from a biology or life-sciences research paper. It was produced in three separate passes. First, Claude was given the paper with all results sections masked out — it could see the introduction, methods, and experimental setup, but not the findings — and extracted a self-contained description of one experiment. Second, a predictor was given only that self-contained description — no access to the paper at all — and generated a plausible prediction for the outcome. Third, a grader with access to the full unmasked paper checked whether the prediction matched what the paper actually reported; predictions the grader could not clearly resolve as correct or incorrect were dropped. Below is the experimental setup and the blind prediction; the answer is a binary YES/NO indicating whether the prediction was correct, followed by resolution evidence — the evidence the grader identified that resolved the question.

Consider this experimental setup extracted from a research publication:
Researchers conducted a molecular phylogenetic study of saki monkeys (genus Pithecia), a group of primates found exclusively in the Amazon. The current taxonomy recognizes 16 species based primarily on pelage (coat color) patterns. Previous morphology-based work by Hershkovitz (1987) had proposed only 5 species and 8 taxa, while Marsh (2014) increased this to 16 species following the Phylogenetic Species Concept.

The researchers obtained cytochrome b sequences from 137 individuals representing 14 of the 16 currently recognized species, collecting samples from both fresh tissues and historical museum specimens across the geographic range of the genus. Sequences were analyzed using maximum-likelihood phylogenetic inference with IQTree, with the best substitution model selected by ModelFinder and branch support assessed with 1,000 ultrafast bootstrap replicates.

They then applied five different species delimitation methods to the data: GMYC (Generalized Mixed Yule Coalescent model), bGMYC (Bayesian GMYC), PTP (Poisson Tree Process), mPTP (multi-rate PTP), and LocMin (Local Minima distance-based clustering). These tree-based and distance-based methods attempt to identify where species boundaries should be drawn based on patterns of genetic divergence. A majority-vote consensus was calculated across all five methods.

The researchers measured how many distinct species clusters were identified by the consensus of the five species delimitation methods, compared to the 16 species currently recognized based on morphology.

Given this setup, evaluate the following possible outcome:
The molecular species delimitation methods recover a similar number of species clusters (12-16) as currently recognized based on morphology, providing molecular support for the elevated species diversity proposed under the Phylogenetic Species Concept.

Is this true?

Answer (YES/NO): NO